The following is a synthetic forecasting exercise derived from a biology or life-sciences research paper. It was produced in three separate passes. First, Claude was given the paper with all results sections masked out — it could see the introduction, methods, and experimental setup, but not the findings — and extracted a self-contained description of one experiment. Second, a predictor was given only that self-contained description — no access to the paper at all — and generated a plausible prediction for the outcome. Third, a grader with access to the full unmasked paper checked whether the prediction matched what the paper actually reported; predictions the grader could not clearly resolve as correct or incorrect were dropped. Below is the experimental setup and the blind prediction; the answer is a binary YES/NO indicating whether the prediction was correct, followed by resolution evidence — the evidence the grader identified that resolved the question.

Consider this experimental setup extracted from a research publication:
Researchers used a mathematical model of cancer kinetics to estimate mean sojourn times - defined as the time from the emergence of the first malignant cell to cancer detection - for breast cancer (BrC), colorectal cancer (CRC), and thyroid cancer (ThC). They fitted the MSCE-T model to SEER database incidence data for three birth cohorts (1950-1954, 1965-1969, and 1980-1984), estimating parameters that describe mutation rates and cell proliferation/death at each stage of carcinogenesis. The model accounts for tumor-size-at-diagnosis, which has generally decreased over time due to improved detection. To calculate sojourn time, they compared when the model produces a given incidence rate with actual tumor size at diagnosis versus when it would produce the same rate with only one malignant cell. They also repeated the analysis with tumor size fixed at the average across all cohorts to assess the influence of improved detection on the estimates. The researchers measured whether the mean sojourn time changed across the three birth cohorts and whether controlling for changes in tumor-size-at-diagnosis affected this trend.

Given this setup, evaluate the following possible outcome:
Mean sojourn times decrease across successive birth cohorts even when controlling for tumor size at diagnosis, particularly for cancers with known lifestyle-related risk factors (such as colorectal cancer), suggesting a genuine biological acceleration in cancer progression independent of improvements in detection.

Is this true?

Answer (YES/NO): NO